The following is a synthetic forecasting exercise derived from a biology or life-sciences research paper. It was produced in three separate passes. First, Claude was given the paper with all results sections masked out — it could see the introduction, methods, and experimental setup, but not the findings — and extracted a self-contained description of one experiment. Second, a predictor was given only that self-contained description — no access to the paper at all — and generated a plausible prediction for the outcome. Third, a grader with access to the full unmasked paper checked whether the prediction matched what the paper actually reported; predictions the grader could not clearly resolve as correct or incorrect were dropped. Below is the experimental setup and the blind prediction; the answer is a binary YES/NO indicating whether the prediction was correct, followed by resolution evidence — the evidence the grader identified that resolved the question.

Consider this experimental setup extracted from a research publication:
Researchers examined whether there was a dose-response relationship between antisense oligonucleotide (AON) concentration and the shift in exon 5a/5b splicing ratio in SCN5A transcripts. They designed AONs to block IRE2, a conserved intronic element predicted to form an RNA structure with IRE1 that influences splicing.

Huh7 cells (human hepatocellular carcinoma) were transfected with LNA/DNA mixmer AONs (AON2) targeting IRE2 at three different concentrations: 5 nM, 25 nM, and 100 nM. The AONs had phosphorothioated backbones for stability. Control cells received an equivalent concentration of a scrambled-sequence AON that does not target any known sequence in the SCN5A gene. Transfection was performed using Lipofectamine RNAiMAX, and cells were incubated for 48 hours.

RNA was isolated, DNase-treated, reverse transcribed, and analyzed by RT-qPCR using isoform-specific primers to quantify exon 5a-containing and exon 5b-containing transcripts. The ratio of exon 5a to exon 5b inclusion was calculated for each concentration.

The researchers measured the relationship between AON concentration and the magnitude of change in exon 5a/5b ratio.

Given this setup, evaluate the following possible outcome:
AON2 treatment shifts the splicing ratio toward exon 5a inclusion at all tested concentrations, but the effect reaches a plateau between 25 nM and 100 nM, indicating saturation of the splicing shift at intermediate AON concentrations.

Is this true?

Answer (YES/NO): NO